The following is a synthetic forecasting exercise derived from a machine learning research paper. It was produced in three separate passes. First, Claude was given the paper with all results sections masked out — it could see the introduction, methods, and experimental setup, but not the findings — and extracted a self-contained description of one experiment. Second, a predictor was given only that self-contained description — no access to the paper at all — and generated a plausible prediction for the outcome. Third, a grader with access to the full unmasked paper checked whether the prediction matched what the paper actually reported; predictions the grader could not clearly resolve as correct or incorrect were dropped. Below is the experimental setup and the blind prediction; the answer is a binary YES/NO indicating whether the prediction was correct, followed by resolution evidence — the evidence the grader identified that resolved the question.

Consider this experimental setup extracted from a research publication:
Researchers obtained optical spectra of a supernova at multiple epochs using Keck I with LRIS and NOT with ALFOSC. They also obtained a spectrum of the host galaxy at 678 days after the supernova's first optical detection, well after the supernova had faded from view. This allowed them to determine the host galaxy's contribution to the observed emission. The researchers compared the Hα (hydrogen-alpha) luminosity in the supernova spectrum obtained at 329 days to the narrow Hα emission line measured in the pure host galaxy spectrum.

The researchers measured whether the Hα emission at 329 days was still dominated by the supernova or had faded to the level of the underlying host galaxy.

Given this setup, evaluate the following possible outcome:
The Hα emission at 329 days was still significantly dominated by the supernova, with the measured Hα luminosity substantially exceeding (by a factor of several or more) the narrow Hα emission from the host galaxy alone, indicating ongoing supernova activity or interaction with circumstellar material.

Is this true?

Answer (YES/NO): NO